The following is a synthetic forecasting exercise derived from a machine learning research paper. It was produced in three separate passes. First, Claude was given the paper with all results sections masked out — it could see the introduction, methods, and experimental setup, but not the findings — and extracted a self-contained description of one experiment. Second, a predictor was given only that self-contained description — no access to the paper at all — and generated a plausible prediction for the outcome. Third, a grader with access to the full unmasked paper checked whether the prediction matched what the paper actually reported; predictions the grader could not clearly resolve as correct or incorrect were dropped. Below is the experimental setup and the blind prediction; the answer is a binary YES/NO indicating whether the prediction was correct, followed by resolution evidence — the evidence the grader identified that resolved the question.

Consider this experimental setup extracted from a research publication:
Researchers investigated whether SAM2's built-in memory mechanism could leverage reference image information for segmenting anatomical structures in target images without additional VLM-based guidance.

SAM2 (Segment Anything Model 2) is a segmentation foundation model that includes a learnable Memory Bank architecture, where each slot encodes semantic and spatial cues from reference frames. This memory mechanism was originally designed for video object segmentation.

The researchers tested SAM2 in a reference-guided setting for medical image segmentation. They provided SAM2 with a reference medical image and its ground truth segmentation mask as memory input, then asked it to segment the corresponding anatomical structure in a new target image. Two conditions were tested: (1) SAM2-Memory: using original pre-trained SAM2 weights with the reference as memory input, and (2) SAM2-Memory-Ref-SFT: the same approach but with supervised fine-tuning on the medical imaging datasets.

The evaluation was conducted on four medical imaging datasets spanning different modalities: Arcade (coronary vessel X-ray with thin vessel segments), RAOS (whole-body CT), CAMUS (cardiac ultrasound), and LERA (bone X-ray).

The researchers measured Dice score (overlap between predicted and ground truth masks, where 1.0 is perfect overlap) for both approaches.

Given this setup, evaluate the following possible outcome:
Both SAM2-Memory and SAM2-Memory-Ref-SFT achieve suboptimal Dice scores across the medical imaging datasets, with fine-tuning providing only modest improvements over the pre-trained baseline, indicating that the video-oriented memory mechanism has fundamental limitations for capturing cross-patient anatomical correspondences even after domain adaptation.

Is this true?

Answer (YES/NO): YES